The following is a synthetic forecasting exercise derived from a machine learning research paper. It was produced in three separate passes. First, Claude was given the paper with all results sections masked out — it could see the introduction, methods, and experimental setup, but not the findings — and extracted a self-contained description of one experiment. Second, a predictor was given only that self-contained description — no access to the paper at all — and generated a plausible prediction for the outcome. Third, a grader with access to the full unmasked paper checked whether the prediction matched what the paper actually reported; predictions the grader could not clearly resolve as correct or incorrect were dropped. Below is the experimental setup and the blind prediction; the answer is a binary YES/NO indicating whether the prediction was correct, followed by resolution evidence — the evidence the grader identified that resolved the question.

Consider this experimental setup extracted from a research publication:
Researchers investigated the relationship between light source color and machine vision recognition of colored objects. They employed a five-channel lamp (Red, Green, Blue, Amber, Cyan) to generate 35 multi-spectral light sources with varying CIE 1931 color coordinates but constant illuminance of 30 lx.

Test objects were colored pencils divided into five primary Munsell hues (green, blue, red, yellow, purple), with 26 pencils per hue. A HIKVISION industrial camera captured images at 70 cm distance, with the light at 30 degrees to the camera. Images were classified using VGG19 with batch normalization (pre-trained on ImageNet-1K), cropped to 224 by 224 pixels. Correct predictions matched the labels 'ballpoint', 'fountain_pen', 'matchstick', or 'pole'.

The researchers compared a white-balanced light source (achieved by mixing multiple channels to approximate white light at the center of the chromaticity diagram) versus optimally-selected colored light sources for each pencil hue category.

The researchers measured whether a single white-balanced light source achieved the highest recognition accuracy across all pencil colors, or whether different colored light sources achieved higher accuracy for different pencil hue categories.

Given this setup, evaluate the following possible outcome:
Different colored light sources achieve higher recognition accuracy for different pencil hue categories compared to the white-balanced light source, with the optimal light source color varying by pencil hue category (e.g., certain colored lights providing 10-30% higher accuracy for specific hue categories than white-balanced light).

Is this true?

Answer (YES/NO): YES